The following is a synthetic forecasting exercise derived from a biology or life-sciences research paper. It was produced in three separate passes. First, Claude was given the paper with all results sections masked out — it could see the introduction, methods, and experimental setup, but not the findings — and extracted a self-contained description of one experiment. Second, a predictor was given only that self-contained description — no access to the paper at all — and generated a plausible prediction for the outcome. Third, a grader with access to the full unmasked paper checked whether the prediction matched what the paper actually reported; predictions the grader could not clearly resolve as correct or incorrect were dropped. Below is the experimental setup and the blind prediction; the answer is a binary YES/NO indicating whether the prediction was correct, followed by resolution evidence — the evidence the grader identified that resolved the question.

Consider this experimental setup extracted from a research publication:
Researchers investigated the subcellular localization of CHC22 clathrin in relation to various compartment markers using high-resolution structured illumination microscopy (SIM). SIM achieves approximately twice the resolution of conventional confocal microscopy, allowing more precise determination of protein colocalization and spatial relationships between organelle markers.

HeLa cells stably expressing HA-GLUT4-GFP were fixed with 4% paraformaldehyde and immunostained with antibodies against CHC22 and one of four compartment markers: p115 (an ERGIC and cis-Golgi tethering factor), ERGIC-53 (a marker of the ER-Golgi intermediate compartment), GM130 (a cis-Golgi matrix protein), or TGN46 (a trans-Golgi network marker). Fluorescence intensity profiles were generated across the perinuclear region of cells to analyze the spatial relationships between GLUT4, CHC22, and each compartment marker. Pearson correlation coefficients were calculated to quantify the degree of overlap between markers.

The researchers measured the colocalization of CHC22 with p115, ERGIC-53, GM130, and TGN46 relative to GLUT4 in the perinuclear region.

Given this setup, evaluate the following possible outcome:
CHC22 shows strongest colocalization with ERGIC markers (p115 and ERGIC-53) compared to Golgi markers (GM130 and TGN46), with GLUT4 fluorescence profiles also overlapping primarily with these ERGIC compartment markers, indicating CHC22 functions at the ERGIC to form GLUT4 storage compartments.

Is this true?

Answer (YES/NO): NO